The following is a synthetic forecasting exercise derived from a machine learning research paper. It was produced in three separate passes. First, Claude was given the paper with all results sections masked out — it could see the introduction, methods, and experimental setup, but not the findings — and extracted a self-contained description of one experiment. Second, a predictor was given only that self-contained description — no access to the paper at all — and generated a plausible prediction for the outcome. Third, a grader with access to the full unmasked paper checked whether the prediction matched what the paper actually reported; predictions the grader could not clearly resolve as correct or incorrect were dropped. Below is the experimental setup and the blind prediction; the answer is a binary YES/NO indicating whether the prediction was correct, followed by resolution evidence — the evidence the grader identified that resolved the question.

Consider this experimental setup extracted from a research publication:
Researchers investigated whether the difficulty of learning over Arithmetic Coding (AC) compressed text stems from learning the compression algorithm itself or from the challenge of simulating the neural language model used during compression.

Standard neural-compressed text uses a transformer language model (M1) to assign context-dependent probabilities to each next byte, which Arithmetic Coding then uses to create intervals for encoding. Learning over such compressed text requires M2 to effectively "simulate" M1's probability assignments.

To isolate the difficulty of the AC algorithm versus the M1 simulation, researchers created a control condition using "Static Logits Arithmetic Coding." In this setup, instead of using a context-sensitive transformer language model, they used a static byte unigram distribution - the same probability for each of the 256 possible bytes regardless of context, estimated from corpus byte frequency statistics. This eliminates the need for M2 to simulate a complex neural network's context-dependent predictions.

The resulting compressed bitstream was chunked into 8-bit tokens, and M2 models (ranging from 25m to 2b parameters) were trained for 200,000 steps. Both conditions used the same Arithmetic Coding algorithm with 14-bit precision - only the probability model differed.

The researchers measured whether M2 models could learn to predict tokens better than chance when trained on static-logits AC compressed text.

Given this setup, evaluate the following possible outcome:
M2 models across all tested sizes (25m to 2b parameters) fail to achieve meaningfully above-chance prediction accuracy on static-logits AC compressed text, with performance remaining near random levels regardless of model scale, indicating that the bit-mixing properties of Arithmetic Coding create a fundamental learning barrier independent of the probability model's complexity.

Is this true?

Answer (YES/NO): YES